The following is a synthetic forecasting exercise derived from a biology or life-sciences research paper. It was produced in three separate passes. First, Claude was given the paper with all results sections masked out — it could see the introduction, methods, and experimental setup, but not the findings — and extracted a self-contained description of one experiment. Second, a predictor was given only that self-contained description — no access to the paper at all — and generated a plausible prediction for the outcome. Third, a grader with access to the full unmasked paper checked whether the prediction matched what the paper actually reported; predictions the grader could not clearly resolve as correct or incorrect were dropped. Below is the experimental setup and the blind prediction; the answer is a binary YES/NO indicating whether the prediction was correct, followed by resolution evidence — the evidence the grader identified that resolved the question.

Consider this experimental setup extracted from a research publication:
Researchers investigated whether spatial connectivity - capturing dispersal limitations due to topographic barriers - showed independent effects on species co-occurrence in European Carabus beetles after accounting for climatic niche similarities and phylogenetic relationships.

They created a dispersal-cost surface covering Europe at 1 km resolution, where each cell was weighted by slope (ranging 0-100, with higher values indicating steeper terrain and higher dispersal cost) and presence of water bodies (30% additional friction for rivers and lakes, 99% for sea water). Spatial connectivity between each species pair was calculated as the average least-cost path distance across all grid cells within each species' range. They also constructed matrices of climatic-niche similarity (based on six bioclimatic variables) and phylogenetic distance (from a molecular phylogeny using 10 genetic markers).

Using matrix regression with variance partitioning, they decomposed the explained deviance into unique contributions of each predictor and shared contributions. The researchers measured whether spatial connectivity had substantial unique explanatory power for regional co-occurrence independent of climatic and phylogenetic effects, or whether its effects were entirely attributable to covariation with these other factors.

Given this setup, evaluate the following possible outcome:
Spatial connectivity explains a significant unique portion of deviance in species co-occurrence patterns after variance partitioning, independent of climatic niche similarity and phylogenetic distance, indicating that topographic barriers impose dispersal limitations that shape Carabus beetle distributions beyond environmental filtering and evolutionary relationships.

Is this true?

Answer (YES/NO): YES